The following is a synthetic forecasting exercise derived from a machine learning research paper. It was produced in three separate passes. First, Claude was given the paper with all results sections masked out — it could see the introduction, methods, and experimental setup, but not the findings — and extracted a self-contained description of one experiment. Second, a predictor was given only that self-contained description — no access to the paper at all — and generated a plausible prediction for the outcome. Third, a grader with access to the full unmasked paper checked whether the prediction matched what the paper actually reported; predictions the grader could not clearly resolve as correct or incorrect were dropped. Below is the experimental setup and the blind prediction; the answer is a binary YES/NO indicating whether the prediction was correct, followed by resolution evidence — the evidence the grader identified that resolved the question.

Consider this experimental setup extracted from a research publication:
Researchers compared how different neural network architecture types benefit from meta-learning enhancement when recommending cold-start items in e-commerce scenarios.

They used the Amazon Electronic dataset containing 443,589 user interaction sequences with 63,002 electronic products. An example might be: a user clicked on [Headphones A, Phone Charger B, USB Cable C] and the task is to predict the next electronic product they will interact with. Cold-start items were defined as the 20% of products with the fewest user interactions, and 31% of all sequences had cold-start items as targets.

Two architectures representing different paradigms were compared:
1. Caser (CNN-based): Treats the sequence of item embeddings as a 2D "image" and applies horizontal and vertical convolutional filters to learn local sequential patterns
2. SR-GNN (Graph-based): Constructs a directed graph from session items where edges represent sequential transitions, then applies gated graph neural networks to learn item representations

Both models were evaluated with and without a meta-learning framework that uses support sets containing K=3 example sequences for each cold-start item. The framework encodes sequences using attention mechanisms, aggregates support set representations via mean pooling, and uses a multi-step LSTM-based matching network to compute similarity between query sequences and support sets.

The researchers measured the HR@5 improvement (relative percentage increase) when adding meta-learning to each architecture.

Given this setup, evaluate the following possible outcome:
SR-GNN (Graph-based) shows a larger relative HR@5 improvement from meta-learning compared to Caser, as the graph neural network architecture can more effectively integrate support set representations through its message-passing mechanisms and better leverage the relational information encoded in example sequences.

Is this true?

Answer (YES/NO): NO